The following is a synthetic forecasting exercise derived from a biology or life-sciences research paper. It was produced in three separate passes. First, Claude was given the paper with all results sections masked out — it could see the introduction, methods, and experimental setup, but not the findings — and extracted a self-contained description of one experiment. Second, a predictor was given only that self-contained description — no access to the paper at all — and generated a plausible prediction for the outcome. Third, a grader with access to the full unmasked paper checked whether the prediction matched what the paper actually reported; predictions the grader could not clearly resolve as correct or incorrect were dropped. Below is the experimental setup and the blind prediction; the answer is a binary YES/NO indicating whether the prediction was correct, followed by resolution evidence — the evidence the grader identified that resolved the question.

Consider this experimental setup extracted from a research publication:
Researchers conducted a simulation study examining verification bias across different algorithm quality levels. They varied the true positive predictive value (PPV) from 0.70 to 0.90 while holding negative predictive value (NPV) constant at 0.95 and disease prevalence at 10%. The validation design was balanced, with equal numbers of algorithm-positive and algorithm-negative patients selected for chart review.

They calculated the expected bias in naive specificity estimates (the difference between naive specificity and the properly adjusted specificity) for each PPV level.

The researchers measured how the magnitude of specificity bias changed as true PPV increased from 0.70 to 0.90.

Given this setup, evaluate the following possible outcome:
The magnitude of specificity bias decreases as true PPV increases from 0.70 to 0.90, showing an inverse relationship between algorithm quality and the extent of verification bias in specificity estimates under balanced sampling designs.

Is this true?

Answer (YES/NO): YES